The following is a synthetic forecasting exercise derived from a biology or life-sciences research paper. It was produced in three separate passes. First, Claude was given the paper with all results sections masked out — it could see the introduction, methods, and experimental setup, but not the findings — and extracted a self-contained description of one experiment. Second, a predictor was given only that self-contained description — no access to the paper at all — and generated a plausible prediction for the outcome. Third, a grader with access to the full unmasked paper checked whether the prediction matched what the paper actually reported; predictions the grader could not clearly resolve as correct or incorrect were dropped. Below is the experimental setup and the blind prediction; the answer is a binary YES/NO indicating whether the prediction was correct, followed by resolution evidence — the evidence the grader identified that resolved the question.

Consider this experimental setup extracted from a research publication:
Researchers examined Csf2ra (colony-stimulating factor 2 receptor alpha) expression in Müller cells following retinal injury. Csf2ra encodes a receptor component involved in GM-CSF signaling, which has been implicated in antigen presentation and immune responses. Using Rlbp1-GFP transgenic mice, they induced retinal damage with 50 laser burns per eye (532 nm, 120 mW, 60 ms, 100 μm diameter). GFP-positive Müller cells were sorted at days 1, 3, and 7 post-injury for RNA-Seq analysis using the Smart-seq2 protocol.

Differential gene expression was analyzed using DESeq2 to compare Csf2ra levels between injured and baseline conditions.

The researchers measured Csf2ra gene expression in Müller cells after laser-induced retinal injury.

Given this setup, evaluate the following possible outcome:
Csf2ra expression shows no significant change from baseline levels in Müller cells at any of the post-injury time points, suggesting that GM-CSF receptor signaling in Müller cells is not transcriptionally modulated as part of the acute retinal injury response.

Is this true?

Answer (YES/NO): NO